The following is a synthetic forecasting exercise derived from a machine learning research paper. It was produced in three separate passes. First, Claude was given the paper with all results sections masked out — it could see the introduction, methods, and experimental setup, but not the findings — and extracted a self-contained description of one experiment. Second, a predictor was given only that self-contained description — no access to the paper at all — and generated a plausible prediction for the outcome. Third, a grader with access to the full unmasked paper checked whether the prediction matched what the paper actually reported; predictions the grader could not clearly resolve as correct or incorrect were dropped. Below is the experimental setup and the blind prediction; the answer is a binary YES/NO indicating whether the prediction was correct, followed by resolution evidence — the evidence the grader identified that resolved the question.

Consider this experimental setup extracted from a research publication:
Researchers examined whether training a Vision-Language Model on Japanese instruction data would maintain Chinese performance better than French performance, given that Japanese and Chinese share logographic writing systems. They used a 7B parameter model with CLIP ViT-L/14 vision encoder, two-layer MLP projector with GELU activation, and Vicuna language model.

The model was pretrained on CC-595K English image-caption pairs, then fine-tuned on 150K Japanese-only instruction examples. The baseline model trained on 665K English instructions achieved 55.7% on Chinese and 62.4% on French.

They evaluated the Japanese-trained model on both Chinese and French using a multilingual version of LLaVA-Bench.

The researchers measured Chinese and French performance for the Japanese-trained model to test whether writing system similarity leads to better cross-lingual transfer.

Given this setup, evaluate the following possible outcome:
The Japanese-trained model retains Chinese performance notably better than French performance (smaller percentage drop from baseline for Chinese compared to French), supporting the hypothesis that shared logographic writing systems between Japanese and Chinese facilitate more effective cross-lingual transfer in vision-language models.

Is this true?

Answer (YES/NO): NO